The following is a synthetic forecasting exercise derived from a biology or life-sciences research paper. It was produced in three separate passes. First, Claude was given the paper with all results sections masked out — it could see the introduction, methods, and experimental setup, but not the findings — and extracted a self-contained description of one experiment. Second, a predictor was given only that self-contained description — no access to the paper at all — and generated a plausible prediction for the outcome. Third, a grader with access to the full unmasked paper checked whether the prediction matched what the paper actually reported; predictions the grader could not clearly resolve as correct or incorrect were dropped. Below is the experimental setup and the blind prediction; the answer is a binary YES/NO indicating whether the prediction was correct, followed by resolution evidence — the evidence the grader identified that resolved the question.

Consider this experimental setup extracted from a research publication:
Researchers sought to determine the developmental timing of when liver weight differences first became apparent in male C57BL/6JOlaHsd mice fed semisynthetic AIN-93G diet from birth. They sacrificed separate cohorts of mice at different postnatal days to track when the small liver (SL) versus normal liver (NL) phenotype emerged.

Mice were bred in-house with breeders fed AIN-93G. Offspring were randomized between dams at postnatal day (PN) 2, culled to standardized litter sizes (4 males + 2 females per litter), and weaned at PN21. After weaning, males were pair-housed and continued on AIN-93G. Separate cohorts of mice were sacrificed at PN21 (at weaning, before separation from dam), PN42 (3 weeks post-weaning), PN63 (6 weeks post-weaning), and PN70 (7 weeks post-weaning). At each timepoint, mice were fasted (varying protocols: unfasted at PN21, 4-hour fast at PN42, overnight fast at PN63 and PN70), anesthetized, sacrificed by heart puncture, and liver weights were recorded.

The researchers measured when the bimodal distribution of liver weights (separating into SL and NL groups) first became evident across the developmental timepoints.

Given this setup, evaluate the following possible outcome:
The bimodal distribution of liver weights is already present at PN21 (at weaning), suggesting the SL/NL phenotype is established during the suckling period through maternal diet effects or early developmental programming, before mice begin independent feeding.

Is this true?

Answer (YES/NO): NO